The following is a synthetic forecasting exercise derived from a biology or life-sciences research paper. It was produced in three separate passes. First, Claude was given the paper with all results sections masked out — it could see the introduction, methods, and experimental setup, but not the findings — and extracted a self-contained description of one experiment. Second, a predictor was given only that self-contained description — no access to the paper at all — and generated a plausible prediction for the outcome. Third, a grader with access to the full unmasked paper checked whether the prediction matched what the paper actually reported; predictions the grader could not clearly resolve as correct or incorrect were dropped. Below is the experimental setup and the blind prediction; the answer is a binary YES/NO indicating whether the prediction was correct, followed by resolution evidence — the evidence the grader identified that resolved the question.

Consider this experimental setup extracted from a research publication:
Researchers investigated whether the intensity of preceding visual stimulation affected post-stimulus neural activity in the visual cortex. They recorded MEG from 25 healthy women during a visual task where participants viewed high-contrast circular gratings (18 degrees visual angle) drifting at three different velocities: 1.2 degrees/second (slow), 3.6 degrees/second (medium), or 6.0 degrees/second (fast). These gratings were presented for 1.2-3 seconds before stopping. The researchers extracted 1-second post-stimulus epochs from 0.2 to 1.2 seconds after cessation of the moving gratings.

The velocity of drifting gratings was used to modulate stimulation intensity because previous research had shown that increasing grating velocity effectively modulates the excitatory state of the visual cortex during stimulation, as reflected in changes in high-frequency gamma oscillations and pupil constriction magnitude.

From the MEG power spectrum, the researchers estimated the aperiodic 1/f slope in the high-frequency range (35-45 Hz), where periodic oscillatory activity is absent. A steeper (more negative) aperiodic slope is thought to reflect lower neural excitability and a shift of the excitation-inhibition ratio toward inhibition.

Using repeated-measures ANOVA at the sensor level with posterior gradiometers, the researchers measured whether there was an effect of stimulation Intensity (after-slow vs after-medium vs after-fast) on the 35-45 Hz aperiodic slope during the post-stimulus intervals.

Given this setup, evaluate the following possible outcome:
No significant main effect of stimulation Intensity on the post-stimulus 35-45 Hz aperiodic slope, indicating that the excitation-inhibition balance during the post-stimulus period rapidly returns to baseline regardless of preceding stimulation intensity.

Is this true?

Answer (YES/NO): NO